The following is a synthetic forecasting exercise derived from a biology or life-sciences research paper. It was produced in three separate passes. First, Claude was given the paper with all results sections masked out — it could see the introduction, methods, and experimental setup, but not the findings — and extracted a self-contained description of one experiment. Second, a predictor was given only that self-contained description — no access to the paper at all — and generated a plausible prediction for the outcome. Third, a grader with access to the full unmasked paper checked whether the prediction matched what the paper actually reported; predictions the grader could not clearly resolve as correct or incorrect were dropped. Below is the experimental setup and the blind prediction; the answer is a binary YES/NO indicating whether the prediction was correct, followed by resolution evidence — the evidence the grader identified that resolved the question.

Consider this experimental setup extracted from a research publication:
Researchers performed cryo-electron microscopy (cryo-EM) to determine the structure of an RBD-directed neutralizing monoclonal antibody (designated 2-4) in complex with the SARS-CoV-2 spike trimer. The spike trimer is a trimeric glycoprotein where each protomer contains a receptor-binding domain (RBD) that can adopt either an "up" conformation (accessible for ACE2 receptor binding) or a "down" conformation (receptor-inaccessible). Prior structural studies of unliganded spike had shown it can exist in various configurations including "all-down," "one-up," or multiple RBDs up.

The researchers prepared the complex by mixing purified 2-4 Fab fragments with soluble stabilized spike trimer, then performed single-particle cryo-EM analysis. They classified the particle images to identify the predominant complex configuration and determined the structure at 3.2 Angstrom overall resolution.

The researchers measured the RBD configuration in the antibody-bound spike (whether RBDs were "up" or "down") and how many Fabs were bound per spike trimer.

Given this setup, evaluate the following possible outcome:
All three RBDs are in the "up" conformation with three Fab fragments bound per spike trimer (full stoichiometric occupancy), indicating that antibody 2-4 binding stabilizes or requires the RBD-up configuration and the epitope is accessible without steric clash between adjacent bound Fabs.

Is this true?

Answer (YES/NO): NO